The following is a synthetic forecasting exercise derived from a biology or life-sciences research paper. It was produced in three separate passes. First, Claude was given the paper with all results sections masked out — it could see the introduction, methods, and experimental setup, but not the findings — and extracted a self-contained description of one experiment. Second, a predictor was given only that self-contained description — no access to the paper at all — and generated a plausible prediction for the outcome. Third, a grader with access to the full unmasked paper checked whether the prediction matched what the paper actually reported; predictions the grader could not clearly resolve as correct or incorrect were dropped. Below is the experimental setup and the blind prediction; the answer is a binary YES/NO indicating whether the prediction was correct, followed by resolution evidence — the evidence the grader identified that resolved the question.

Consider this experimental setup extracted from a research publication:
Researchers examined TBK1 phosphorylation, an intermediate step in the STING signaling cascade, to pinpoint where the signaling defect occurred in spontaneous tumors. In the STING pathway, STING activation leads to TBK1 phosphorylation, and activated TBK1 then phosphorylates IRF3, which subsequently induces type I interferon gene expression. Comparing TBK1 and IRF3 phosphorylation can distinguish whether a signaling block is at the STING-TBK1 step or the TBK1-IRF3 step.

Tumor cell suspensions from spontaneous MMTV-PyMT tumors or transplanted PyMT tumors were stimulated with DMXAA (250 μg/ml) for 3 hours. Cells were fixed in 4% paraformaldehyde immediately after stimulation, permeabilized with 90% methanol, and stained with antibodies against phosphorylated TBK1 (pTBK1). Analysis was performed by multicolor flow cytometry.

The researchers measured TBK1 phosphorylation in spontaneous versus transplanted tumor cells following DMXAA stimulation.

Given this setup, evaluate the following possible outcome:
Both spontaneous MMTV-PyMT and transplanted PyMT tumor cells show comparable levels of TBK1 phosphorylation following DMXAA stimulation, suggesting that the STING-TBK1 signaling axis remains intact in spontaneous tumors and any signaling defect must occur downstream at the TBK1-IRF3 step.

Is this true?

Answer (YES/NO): YES